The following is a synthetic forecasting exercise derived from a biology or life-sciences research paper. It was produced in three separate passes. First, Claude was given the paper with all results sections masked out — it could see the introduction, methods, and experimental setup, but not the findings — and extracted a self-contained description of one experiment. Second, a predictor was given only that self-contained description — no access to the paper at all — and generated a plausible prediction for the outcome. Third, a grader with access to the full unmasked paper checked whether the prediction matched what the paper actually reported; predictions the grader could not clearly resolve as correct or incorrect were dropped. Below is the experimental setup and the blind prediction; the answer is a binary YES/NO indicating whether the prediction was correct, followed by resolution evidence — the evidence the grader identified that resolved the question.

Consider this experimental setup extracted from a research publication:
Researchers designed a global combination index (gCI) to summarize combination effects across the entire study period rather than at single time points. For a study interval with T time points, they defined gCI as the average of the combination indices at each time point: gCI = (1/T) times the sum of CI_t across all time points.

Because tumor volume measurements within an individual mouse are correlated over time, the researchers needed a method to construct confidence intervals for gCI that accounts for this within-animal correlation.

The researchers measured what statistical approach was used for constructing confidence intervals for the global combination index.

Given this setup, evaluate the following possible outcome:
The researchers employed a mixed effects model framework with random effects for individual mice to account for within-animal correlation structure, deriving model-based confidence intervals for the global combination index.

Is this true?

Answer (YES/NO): NO